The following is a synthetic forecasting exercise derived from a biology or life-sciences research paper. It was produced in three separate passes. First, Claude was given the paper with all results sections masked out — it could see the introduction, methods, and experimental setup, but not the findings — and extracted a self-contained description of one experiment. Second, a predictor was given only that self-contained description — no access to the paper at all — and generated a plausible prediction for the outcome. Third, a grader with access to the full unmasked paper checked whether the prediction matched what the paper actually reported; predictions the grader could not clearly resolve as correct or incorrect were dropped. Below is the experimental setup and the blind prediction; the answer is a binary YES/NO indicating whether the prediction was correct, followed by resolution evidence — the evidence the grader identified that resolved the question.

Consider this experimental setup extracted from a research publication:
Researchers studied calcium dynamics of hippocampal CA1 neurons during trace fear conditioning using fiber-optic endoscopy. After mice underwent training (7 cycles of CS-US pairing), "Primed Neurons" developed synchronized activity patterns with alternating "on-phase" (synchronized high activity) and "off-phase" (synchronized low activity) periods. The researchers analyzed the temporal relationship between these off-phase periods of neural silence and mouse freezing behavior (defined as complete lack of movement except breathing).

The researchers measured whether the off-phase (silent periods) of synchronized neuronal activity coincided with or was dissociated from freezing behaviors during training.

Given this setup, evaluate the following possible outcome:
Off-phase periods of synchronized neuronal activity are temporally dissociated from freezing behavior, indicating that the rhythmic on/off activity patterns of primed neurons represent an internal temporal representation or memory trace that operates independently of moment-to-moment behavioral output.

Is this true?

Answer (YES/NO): NO